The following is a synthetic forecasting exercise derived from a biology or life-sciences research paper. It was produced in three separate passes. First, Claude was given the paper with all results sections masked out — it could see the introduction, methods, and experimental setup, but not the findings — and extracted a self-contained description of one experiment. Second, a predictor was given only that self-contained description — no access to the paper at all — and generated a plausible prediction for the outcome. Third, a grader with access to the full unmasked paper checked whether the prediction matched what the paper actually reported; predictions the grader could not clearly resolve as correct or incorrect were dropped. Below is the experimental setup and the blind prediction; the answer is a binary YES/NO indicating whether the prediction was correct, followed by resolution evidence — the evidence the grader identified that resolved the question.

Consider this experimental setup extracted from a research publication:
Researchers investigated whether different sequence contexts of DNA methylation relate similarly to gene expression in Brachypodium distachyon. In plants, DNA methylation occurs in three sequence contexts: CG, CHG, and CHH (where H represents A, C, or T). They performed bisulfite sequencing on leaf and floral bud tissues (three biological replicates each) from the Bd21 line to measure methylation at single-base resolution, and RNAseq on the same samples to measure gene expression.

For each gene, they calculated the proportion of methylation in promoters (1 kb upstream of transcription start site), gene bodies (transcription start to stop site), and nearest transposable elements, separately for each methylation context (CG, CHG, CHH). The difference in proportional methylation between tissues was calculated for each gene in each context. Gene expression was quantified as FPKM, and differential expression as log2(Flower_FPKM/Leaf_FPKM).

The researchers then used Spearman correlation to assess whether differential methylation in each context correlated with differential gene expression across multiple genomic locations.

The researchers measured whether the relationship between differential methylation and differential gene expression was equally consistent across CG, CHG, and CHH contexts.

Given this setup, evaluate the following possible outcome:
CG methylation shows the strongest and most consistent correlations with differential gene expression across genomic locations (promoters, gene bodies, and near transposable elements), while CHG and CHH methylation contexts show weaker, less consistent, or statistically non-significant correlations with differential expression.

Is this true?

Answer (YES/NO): YES